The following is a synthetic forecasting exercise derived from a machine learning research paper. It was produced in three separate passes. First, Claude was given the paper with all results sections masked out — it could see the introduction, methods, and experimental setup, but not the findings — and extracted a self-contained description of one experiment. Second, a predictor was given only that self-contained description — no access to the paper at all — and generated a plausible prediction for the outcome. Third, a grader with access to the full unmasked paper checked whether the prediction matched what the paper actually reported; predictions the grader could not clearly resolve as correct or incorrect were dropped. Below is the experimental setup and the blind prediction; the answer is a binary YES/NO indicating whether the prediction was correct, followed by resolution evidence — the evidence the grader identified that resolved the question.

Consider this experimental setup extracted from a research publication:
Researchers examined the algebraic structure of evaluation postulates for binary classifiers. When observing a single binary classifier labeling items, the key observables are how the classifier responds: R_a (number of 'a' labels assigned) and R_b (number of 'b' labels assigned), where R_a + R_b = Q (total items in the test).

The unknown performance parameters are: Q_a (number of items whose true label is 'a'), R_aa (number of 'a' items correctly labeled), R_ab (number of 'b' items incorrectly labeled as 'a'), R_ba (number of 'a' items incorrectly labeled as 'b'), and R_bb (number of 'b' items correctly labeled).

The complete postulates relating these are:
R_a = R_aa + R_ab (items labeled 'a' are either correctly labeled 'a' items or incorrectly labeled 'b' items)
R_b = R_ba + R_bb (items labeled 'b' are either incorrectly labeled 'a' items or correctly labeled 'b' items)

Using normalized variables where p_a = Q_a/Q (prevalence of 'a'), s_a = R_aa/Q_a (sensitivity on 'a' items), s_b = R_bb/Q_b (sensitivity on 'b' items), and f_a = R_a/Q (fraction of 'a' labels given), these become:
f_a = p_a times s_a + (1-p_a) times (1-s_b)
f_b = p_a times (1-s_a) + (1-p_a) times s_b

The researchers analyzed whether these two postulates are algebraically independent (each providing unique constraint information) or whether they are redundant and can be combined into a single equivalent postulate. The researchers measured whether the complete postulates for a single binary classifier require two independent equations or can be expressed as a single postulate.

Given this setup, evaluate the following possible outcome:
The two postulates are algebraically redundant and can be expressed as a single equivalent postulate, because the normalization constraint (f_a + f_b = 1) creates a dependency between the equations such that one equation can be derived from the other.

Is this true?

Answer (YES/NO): YES